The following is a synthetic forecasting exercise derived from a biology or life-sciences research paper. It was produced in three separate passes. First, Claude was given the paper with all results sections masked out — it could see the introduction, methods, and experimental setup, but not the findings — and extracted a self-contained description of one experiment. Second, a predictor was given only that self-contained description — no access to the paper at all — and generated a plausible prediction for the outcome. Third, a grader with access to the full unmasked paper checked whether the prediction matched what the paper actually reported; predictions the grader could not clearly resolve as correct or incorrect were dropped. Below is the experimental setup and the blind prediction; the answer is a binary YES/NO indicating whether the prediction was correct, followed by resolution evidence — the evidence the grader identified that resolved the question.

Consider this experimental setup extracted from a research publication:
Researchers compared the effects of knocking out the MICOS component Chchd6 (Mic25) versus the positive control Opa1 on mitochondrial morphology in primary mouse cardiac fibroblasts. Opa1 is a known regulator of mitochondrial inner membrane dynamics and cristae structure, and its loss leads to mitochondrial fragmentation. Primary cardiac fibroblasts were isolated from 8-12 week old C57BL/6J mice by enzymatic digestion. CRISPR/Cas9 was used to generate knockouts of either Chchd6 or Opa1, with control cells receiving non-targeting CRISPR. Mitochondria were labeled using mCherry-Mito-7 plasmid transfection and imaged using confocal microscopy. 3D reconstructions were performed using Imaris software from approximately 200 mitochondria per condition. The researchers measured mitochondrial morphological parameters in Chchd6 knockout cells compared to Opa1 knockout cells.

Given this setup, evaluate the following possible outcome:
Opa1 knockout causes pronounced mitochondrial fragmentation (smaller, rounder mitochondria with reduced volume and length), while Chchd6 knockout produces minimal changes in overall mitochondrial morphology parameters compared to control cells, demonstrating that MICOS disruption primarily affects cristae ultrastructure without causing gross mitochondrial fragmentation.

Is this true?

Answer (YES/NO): NO